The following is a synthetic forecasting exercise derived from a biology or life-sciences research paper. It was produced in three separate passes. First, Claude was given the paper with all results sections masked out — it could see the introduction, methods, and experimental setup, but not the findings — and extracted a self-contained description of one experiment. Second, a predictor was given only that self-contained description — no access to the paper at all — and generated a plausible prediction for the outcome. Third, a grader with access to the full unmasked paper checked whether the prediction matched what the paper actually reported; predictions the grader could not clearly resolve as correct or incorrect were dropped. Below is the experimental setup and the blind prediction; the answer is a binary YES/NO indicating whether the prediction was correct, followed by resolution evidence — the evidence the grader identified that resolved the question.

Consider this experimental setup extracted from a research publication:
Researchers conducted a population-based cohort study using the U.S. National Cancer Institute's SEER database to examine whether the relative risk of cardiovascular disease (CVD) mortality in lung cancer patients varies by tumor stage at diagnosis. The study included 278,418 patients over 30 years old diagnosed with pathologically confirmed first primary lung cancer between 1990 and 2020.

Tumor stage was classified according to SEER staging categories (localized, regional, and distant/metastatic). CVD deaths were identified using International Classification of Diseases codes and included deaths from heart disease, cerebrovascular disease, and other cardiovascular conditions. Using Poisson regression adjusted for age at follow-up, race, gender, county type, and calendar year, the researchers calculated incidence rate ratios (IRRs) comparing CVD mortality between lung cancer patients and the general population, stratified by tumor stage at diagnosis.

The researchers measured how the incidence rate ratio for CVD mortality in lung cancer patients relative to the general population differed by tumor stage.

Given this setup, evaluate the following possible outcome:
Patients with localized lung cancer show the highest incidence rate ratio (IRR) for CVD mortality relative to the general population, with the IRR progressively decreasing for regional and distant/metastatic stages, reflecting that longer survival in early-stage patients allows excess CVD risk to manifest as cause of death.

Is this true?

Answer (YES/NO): NO